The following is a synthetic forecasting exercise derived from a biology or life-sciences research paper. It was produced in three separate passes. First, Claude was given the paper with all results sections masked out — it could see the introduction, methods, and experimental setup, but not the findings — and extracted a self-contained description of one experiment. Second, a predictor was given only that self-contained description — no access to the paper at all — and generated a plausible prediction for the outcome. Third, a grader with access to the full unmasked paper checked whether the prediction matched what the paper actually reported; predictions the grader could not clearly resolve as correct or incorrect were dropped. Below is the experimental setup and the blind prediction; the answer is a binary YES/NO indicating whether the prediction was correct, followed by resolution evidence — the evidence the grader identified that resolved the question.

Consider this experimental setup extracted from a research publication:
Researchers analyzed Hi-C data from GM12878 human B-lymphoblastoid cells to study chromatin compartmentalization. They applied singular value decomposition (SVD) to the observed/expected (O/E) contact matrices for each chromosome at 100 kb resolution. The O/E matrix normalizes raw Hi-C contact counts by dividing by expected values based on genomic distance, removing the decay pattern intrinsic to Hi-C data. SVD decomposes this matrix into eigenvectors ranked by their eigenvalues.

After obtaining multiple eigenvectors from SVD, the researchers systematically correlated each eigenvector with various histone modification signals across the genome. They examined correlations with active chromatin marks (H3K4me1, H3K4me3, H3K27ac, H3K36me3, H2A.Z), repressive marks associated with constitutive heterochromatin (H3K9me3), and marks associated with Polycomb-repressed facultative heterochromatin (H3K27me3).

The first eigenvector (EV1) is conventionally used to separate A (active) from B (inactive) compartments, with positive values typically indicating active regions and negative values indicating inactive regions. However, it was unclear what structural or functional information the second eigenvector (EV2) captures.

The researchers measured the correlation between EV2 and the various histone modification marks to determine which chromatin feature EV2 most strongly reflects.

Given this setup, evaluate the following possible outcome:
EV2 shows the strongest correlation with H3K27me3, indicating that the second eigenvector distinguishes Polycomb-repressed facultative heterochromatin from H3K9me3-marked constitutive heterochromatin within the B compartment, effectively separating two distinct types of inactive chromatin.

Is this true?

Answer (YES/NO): NO